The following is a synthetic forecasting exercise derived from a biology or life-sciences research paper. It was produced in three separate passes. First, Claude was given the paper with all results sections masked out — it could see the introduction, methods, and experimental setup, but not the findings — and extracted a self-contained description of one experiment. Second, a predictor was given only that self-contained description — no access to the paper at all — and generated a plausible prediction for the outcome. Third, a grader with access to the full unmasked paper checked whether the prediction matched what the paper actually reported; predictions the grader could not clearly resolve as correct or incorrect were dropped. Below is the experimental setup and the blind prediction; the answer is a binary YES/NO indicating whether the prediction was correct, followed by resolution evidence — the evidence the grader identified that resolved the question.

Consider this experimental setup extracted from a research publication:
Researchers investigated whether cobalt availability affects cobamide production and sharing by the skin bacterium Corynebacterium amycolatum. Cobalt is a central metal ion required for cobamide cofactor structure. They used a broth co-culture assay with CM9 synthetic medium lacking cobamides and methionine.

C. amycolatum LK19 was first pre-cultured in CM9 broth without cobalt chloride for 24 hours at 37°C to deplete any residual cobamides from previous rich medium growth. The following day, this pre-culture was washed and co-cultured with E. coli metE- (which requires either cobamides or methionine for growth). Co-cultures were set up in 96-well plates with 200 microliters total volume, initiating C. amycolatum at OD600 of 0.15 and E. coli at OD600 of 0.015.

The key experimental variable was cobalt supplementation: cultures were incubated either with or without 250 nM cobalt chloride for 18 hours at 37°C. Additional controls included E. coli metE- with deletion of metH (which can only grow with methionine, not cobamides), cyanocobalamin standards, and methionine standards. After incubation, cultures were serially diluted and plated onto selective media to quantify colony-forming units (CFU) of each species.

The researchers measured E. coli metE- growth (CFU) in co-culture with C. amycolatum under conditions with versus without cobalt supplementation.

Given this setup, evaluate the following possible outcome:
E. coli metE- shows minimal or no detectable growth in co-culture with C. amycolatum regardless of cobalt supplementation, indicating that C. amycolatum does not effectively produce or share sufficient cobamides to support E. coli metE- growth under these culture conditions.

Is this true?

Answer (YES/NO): NO